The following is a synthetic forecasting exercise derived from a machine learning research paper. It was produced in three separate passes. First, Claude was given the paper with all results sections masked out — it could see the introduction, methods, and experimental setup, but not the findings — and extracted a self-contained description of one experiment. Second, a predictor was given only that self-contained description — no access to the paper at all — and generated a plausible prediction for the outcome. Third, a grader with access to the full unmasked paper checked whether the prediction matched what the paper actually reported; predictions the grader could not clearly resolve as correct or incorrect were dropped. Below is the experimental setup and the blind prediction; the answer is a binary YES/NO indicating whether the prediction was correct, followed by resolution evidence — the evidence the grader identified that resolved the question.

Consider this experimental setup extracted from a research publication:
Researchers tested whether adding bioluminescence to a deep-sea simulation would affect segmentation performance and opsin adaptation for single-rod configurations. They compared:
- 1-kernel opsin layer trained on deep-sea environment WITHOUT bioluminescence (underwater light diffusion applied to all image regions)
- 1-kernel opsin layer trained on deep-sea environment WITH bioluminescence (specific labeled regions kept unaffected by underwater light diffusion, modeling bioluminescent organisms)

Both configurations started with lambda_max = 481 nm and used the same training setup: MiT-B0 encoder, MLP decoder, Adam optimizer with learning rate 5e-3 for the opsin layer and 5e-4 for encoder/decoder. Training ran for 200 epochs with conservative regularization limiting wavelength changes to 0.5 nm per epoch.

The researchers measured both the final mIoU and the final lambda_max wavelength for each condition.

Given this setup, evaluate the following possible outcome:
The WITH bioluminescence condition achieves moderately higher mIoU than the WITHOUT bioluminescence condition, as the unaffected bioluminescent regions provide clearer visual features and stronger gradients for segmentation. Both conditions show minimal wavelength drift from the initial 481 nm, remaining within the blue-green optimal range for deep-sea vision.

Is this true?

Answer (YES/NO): NO